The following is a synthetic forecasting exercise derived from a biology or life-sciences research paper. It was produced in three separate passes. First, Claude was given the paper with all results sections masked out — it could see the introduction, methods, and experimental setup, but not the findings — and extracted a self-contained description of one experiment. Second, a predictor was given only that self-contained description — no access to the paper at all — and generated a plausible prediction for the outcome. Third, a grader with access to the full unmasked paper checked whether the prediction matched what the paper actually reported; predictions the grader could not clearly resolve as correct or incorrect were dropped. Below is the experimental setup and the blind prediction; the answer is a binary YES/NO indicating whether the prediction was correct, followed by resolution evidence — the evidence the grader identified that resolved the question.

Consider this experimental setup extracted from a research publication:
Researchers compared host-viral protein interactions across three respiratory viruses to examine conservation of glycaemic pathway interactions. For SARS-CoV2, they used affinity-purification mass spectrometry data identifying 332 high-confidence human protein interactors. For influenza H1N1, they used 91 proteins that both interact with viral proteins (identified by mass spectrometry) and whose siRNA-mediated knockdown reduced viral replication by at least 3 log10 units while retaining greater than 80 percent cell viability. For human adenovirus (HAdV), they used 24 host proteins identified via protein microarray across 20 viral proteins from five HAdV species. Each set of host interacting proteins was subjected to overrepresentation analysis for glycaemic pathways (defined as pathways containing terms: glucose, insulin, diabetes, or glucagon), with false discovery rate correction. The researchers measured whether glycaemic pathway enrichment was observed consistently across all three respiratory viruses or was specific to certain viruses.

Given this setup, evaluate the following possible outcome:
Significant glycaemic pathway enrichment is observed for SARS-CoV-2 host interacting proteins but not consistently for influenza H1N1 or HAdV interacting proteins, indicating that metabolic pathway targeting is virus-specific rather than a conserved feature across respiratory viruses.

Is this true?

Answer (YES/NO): YES